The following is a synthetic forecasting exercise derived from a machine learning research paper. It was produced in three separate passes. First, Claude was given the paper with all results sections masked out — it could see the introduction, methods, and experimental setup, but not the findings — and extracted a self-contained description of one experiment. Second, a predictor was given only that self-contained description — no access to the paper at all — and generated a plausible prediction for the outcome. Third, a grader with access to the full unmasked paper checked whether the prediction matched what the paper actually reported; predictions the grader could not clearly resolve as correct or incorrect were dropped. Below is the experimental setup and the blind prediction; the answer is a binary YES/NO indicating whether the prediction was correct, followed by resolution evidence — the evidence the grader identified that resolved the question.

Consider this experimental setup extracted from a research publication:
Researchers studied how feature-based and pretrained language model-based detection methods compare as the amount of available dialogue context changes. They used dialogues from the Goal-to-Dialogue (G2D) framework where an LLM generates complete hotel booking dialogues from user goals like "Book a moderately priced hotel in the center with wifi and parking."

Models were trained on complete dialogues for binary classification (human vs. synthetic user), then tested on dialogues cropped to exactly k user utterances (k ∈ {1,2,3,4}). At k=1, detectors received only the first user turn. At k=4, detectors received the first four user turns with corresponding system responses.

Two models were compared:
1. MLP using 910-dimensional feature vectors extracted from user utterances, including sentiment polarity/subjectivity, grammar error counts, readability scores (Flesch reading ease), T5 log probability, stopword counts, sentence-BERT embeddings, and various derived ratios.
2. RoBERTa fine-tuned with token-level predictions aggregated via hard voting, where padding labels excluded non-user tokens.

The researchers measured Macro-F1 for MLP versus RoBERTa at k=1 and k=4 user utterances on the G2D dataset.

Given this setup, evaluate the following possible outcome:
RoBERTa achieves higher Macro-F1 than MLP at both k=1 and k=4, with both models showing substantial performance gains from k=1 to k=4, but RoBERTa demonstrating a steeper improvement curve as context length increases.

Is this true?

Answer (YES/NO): NO